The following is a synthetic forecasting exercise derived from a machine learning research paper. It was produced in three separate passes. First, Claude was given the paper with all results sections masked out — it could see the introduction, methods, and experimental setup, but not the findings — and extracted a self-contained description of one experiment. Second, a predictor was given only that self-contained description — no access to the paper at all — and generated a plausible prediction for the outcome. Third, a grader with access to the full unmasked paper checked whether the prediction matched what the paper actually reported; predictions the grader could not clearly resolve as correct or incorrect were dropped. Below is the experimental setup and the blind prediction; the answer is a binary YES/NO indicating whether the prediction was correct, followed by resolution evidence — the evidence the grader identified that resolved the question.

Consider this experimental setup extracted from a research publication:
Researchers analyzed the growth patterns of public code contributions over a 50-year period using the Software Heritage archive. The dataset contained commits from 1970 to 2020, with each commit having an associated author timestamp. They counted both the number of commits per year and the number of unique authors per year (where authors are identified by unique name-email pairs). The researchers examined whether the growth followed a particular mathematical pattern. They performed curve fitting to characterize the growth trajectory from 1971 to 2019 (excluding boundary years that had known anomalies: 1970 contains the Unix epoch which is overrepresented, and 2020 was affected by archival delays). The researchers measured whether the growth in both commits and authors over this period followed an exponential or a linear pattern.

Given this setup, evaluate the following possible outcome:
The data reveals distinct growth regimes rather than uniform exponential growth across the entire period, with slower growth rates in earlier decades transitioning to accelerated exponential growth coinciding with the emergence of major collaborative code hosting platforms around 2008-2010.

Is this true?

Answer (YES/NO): NO